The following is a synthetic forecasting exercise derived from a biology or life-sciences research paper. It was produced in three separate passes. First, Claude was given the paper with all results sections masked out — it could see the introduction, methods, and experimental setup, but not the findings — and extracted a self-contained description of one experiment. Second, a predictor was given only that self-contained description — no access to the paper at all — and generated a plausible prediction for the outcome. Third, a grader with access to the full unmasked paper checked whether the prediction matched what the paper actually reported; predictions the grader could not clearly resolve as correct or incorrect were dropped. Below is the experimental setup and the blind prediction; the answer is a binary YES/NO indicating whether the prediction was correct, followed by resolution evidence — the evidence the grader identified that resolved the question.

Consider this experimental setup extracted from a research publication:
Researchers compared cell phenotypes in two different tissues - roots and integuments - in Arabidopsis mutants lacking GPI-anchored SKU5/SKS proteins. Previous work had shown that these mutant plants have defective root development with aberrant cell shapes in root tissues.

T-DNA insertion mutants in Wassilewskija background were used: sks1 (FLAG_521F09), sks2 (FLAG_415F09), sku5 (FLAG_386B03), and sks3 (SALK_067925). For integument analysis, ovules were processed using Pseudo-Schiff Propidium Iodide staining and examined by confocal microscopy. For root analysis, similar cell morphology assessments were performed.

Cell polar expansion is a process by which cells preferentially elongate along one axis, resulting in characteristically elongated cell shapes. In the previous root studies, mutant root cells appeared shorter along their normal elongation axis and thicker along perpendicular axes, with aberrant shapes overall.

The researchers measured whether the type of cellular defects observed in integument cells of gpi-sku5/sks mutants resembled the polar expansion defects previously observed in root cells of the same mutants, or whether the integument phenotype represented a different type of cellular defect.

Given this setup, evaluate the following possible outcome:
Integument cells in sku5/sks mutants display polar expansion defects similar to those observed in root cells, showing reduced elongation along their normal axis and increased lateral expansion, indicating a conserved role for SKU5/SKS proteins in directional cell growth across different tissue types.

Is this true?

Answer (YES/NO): YES